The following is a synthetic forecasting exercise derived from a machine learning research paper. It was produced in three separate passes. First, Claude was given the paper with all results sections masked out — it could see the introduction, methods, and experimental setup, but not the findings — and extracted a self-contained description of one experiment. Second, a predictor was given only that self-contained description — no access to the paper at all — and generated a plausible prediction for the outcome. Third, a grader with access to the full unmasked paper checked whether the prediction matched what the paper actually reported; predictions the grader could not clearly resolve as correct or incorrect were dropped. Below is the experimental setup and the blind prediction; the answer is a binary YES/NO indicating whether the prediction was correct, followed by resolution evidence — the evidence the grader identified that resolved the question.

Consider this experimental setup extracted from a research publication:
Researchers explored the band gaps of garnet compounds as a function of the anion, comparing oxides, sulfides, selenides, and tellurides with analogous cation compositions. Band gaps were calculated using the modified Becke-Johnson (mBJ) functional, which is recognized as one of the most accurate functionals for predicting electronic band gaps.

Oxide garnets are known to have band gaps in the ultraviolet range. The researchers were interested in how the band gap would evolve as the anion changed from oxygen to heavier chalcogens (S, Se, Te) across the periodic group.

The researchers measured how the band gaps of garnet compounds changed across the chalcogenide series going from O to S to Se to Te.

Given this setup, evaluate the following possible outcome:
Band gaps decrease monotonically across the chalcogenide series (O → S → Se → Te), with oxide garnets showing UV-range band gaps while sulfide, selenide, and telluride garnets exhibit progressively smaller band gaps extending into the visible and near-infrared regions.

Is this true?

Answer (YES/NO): YES